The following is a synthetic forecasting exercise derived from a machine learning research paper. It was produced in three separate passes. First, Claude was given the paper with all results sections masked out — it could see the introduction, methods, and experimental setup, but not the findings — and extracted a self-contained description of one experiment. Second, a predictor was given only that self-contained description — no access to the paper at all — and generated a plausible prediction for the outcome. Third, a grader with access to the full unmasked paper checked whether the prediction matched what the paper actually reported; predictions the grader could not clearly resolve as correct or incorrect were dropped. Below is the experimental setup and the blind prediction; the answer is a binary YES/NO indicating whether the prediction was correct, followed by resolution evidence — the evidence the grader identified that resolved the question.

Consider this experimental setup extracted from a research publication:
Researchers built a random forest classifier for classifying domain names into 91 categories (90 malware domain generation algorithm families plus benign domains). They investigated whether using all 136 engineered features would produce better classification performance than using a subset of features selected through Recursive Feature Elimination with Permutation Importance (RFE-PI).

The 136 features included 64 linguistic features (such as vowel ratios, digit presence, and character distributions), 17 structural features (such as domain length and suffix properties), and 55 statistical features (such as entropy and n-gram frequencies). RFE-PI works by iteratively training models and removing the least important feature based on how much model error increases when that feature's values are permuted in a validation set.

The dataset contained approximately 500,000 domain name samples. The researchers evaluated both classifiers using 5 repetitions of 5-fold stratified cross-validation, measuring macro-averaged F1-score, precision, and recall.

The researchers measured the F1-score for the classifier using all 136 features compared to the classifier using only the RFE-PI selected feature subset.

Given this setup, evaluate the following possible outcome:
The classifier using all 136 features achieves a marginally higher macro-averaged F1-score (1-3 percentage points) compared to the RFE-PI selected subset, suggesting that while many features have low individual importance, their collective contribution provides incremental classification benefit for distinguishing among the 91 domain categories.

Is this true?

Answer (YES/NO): NO